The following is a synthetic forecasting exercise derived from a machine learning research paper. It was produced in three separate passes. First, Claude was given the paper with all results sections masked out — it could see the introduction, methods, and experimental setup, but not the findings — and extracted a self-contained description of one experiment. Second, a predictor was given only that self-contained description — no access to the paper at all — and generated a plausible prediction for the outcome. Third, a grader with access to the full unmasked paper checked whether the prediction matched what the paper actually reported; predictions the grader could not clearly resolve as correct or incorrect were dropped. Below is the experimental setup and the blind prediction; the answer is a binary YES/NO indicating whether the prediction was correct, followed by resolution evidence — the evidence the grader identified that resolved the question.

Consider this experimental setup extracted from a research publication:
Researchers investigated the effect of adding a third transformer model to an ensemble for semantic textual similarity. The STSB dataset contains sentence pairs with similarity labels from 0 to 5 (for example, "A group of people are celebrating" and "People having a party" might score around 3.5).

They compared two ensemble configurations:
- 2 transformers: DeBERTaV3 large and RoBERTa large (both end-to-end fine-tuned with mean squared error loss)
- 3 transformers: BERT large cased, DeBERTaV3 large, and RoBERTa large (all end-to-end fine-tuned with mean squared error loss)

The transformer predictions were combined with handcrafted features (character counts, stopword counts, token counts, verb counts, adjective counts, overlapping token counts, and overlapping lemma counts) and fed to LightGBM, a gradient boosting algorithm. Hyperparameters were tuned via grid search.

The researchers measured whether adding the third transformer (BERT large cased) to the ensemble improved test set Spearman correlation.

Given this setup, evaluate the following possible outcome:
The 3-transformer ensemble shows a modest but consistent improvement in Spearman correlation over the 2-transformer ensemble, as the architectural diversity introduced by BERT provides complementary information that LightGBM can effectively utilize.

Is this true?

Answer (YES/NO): NO